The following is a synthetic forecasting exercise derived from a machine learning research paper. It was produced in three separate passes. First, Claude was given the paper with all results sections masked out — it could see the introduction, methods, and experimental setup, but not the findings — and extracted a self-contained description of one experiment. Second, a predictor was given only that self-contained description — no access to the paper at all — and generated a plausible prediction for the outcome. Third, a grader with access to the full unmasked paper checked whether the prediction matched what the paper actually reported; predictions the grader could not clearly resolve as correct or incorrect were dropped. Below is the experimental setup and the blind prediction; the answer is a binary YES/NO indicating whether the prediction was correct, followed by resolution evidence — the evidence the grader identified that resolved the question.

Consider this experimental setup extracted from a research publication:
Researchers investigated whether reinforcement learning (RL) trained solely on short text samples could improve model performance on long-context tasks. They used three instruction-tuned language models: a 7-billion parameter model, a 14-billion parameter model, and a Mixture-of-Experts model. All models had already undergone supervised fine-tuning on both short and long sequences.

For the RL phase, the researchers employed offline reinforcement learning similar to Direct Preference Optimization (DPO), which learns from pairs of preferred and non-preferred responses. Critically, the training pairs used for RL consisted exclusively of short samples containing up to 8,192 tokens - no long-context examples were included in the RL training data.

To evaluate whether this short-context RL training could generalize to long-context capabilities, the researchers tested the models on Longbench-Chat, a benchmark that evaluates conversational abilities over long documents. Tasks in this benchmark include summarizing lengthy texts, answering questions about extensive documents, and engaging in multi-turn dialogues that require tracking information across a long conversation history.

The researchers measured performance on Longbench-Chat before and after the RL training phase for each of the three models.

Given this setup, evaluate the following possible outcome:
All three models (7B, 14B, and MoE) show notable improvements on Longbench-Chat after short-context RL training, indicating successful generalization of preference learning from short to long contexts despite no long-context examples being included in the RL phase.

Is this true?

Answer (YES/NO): YES